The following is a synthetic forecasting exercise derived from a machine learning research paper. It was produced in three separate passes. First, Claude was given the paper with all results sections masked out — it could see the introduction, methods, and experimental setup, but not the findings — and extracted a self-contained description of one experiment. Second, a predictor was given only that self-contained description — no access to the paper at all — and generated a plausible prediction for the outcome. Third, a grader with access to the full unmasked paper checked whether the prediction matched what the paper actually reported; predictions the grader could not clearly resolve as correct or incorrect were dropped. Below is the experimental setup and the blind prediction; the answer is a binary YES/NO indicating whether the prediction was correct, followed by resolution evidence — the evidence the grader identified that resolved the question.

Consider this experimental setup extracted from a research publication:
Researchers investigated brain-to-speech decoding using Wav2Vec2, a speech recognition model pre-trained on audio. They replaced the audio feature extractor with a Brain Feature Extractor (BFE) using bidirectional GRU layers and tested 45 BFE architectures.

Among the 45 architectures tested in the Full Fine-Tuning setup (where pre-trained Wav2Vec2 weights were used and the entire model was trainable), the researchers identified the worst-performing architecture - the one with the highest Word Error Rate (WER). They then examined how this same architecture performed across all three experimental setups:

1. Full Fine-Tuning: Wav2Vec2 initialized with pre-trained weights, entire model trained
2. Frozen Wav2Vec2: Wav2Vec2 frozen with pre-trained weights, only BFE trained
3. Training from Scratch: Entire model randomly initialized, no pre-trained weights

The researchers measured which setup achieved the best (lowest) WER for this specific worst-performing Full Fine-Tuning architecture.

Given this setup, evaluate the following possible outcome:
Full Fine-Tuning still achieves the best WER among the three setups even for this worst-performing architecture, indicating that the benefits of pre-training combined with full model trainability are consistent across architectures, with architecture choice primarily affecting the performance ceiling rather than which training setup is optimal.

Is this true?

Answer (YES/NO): NO